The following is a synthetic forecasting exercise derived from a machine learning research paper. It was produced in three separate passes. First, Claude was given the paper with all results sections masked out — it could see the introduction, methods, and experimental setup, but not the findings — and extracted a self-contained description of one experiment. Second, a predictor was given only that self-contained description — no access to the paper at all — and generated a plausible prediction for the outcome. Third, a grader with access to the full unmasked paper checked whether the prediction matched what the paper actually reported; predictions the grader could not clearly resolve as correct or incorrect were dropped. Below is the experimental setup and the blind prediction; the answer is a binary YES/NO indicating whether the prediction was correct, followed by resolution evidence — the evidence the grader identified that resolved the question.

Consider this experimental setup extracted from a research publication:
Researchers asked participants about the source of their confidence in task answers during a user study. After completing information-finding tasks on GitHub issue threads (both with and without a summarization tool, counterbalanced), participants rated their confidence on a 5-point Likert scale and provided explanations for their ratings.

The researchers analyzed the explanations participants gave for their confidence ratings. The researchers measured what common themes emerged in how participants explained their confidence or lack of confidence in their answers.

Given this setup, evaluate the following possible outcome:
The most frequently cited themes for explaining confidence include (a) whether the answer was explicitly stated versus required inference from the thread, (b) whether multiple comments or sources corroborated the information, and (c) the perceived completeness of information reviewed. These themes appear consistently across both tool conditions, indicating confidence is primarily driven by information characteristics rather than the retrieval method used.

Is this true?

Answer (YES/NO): NO